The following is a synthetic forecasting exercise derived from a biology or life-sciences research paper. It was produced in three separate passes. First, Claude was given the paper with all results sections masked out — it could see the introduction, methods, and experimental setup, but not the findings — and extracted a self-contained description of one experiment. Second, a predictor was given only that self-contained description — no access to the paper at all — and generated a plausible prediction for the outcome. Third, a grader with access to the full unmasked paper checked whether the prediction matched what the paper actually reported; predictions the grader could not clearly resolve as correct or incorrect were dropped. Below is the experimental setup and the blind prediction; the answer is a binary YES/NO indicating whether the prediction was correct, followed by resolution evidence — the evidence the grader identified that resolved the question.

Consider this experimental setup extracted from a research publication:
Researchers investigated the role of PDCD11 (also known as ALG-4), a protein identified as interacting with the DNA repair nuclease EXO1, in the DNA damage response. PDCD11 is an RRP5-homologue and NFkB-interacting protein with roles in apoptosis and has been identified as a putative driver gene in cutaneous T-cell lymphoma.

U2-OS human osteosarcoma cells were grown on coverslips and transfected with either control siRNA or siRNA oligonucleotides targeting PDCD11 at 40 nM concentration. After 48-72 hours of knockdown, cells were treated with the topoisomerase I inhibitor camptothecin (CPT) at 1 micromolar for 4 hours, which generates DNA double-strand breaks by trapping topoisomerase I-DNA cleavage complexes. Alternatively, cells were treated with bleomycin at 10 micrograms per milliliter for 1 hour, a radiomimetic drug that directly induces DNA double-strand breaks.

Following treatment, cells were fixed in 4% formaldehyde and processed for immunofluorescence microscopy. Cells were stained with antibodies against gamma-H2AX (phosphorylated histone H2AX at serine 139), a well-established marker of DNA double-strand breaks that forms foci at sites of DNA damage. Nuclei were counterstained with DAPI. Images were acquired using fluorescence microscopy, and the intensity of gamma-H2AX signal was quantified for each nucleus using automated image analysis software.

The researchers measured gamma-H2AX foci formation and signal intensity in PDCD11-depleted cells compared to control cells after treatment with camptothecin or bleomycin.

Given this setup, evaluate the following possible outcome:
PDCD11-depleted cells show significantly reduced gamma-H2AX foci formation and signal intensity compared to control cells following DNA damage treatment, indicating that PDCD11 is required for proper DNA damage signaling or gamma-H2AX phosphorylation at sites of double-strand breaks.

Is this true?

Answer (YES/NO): YES